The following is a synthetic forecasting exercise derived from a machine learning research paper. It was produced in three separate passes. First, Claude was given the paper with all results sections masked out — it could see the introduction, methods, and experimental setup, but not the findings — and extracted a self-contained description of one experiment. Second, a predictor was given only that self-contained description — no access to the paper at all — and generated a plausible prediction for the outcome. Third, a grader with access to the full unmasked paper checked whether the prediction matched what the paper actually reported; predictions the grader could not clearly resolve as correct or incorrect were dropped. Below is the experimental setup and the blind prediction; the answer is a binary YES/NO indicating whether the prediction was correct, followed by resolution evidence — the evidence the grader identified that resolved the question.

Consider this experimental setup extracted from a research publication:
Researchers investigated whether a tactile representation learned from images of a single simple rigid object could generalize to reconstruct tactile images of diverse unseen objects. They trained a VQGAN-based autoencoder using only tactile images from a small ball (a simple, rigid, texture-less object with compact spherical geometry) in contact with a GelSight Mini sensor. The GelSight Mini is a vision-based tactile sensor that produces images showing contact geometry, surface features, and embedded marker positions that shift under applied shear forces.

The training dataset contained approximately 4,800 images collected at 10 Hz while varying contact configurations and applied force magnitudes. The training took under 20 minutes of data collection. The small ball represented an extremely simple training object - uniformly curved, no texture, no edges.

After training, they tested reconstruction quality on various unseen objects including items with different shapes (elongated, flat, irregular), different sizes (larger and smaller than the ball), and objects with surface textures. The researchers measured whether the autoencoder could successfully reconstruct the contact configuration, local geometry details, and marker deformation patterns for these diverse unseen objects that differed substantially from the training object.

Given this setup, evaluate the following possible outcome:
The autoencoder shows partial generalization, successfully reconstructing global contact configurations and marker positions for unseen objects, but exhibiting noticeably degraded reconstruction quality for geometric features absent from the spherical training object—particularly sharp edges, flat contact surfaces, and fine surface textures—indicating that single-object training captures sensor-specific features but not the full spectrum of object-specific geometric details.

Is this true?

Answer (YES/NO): YES